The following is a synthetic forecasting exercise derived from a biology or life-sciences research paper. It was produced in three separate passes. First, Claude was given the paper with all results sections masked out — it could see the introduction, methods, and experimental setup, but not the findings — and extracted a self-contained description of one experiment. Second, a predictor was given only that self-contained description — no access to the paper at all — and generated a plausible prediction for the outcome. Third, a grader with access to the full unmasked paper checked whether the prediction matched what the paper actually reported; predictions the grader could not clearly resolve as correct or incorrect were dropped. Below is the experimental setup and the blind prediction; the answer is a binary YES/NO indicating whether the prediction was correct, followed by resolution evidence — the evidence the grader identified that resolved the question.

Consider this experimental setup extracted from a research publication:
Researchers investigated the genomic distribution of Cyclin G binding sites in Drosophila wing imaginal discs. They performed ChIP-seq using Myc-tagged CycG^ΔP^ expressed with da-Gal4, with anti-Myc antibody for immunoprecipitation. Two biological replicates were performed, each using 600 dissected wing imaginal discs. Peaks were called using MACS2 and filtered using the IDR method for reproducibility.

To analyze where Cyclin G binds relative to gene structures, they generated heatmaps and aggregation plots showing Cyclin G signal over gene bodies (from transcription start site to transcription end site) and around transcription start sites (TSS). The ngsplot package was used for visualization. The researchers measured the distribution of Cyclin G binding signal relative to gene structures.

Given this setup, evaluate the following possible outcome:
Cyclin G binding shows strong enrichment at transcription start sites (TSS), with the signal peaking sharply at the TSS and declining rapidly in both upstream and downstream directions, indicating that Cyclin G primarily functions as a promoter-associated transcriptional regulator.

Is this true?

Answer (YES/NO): YES